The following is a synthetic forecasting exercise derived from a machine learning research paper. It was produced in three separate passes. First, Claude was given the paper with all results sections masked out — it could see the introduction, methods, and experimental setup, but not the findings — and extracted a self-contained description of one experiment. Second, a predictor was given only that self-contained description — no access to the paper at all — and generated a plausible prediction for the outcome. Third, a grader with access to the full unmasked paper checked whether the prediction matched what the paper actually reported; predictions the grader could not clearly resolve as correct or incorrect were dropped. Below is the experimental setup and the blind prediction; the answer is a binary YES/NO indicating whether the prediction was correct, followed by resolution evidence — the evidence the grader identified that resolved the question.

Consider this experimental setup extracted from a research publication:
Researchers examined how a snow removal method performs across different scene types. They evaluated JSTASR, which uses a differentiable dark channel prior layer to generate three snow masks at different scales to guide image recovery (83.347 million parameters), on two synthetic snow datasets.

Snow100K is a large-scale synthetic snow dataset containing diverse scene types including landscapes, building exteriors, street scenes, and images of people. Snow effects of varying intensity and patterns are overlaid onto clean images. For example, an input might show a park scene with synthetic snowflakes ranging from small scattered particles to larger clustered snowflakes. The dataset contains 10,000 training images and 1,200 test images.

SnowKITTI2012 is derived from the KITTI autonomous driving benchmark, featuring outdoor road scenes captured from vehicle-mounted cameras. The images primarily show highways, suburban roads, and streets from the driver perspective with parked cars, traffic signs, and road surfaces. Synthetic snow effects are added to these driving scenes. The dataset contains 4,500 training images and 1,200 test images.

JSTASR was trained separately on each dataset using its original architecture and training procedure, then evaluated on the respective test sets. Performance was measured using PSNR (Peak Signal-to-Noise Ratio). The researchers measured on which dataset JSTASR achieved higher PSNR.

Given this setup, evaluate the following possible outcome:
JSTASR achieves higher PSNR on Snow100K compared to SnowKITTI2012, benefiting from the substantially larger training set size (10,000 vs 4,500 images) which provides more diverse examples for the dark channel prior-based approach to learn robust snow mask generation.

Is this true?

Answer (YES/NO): YES